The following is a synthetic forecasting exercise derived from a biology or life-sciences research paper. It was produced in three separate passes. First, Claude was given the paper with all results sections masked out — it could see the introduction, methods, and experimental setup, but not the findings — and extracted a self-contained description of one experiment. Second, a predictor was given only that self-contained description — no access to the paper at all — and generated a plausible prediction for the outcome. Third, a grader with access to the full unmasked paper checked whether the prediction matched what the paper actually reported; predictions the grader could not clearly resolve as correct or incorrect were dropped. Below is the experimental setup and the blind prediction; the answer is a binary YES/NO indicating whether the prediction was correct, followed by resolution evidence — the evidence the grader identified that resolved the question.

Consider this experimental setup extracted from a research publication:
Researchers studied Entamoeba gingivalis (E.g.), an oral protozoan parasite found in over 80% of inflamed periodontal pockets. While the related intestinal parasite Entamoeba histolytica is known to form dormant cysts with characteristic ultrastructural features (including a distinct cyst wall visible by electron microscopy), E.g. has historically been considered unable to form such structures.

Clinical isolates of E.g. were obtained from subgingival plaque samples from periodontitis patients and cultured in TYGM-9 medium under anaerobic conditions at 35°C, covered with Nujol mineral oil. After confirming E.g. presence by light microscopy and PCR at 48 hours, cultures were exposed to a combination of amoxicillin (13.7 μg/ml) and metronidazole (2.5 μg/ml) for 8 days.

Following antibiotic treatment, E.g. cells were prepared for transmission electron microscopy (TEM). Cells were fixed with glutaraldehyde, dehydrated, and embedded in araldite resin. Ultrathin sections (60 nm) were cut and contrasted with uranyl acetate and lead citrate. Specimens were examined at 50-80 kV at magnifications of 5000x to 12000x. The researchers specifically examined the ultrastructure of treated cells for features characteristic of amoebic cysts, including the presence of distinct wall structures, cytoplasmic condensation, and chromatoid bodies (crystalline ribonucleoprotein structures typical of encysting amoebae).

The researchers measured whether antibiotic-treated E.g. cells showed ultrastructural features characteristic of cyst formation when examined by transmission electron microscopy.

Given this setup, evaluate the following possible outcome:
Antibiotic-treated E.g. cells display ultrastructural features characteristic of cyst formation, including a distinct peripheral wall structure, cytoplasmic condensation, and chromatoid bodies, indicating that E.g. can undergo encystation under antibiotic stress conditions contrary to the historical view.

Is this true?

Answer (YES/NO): NO